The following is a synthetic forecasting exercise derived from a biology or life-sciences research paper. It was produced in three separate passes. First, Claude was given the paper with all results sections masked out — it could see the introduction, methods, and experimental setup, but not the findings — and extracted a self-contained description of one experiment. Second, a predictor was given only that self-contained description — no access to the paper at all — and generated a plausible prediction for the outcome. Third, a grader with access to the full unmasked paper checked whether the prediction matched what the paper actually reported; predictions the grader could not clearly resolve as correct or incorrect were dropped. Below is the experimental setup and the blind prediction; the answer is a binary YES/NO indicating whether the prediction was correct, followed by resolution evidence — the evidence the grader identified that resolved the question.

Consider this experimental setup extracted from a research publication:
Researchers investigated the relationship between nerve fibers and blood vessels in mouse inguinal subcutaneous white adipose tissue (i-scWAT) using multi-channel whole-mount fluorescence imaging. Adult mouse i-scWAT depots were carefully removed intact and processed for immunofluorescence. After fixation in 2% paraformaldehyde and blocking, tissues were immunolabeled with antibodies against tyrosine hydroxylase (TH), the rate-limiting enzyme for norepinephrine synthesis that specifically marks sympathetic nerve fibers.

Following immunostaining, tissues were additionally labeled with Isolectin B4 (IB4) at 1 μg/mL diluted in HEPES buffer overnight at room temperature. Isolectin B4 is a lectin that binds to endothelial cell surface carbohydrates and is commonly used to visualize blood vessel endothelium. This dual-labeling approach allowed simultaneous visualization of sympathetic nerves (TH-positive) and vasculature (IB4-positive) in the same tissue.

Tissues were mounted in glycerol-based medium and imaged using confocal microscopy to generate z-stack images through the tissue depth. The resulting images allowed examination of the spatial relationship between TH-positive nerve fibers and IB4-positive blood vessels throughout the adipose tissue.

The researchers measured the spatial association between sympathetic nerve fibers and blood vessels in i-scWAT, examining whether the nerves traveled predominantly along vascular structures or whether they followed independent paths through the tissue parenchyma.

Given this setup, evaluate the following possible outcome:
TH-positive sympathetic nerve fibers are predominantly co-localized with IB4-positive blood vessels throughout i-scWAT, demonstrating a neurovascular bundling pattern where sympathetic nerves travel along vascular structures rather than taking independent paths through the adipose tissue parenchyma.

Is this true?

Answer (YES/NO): NO